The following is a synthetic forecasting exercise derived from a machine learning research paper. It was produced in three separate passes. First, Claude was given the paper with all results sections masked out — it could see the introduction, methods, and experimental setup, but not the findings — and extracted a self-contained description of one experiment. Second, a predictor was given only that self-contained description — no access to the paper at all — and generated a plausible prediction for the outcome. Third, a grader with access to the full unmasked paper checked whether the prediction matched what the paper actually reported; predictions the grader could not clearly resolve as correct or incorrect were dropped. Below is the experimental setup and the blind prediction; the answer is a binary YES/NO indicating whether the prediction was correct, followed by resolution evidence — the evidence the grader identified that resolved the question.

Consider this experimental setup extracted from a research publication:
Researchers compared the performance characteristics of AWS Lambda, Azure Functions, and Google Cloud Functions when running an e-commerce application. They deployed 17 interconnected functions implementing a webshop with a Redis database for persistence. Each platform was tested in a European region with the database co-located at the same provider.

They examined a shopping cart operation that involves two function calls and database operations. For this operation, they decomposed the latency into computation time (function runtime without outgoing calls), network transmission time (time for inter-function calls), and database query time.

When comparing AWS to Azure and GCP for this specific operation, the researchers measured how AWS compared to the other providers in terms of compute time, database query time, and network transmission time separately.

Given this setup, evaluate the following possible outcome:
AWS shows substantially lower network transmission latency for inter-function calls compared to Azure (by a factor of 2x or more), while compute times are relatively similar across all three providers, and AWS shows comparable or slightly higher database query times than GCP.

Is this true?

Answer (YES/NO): NO